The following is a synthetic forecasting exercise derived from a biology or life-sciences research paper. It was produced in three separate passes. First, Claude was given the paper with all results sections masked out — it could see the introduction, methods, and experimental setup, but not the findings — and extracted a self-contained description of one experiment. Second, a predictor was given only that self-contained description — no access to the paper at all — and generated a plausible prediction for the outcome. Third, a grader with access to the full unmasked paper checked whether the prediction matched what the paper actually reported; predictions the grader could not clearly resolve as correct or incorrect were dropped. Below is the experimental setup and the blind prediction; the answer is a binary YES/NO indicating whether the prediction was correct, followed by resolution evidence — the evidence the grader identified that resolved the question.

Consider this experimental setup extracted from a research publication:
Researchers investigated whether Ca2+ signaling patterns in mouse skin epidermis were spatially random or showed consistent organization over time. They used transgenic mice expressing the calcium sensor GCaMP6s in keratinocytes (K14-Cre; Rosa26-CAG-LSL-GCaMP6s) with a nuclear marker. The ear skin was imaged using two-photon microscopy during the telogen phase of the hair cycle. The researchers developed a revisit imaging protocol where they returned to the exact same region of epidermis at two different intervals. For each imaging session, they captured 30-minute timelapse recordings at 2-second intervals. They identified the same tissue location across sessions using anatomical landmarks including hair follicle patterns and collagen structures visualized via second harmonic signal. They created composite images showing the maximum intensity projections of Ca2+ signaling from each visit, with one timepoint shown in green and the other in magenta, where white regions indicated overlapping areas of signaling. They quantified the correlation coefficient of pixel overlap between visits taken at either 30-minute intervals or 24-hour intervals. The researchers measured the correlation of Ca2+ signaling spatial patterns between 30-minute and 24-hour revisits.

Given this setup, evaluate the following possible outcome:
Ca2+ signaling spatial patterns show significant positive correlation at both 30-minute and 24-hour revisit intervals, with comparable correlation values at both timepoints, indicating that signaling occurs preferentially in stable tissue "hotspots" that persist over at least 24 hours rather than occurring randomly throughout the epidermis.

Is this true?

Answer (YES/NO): NO